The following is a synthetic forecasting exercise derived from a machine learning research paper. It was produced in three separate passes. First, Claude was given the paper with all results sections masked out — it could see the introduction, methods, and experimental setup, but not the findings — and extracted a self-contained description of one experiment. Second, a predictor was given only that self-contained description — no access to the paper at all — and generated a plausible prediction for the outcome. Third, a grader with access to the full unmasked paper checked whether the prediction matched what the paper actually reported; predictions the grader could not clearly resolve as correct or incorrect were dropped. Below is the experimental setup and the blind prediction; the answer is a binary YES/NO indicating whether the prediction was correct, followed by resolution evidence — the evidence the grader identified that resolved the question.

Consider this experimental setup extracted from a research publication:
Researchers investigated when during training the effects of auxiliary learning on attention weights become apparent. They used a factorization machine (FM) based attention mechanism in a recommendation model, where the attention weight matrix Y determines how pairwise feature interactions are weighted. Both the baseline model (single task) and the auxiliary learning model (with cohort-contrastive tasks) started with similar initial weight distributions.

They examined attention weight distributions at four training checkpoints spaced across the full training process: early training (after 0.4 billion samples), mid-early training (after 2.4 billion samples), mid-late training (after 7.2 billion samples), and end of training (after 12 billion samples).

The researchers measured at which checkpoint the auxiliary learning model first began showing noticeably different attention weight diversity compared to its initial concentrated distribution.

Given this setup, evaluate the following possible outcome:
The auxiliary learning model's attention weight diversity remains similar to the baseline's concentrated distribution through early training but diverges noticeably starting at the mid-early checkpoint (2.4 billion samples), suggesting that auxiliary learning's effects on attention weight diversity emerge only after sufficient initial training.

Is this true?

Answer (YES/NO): YES